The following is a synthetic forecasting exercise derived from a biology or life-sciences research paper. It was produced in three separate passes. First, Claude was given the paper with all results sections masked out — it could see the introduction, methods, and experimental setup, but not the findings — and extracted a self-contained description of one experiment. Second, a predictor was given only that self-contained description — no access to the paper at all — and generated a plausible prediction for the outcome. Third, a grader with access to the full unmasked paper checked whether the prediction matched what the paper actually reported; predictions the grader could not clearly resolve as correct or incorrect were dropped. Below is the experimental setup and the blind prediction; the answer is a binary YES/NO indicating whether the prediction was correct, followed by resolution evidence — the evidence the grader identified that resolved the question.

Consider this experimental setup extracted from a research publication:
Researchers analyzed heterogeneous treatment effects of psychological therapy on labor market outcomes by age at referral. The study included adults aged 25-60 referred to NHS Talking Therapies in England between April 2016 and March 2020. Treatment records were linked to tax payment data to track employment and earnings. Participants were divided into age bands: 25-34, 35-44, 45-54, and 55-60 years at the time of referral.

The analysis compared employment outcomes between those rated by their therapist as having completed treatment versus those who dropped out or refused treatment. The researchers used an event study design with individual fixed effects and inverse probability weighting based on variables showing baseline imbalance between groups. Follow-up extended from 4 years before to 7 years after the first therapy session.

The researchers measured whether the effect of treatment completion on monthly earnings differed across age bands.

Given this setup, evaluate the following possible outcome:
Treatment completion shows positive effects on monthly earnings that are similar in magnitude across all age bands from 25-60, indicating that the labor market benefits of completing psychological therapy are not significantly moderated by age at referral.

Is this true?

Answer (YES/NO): NO